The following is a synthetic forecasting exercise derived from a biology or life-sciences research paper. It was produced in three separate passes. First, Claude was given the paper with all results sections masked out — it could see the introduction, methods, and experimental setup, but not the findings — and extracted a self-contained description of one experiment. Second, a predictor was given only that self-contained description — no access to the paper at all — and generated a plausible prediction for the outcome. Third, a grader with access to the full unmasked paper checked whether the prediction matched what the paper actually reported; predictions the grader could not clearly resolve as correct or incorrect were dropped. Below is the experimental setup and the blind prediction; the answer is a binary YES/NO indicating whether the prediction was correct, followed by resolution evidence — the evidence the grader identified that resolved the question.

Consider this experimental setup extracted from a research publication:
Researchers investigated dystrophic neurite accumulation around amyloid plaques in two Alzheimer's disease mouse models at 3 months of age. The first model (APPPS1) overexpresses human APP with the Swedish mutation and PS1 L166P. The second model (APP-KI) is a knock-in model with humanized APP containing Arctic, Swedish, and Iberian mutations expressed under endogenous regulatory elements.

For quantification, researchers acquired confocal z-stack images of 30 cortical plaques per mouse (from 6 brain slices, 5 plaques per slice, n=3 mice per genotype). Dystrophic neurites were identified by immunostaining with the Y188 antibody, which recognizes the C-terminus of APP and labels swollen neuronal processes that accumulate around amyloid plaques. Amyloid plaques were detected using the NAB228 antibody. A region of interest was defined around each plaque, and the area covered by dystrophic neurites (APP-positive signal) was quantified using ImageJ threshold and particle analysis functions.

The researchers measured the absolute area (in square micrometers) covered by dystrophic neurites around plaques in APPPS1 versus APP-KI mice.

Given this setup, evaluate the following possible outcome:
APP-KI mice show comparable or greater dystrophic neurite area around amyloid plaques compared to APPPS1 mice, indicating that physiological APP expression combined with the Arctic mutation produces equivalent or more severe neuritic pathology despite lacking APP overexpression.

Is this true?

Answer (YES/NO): YES